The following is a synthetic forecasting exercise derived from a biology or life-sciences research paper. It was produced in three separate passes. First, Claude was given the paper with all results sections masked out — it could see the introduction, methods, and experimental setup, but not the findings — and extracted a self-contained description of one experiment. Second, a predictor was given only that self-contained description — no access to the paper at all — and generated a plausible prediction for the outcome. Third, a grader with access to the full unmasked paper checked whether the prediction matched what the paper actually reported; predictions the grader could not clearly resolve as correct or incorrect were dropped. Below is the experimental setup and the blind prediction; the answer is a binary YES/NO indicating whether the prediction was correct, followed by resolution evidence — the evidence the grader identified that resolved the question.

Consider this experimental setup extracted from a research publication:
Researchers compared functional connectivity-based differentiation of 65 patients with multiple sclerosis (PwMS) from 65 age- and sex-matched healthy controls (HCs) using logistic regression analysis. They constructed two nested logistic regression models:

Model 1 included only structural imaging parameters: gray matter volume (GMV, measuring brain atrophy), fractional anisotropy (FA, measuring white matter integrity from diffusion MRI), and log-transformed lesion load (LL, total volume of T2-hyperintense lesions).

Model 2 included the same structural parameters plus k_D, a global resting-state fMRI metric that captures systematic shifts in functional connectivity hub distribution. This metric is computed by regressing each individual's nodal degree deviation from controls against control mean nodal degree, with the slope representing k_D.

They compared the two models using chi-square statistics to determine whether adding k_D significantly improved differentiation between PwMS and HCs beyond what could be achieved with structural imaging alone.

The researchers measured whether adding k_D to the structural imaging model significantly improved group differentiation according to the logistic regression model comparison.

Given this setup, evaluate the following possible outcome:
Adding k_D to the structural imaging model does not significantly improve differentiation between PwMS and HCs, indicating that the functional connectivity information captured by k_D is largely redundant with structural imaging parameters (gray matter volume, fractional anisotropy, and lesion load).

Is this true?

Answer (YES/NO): YES